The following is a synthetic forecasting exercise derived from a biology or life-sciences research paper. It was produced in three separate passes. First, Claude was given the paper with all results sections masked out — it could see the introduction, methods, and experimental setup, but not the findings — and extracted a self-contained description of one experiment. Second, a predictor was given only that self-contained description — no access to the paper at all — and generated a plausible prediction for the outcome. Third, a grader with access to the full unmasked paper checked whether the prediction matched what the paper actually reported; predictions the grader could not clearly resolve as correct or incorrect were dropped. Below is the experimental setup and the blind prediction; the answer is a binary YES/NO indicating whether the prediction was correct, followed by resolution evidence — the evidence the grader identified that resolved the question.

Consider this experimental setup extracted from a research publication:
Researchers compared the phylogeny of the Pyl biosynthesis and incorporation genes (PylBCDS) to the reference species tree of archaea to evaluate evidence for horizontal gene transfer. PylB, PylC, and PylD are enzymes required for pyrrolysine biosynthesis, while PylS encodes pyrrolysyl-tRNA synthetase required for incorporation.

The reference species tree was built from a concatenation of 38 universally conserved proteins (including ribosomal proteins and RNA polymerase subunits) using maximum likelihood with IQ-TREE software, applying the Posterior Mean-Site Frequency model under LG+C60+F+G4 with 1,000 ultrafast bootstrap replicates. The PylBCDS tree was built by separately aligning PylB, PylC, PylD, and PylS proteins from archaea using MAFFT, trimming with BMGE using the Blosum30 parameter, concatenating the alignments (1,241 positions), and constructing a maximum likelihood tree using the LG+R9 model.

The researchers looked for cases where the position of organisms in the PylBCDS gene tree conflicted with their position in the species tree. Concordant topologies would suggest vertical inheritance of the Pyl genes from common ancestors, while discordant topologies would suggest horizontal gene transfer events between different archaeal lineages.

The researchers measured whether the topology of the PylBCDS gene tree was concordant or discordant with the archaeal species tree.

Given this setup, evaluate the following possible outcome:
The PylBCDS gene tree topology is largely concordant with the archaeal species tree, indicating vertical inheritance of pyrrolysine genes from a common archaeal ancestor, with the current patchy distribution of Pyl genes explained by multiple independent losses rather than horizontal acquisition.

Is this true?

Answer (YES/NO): NO